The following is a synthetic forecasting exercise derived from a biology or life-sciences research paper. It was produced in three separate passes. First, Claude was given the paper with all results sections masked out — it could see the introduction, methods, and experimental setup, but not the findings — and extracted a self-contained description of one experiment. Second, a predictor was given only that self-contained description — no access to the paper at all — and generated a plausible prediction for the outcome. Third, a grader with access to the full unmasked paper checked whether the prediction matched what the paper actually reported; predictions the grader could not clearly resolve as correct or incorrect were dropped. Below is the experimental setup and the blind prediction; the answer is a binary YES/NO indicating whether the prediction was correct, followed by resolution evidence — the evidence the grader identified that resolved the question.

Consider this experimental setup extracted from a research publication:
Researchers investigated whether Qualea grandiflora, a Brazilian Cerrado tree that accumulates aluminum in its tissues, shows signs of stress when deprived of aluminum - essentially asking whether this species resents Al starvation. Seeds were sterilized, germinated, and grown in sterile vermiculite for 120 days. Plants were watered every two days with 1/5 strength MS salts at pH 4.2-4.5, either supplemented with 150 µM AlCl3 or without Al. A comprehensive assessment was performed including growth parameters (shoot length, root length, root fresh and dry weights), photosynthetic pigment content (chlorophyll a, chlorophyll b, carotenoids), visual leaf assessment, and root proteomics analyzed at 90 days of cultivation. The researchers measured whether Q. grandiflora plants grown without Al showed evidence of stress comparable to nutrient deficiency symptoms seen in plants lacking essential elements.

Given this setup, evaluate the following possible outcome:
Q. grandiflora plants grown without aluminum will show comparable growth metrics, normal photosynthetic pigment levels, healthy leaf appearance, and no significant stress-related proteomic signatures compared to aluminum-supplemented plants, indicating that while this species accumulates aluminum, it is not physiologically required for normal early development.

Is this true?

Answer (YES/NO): NO